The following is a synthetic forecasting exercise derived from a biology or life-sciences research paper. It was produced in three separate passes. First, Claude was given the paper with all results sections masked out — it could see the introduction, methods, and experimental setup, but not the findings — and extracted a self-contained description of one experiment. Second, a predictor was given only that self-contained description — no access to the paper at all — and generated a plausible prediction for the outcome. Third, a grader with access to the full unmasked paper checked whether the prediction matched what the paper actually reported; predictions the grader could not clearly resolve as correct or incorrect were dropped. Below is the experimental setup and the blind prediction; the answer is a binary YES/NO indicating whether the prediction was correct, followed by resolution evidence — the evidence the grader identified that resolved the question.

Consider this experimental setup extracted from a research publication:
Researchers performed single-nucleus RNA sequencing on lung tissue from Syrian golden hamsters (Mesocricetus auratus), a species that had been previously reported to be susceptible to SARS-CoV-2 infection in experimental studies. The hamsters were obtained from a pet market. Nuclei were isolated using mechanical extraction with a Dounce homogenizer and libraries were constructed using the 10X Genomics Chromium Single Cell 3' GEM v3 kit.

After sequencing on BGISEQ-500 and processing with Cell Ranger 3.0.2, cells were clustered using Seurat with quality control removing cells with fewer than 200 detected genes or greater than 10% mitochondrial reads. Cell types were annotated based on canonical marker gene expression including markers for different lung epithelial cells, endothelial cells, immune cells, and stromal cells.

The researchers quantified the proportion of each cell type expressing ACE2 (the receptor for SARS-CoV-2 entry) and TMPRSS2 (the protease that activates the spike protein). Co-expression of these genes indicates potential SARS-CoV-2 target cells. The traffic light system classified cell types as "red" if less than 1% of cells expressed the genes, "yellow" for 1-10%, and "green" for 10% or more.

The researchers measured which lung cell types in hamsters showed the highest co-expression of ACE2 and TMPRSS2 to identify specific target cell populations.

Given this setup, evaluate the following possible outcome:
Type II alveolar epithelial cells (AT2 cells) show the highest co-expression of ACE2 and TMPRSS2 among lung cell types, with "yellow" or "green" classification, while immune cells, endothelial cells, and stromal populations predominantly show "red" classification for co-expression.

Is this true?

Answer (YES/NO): NO